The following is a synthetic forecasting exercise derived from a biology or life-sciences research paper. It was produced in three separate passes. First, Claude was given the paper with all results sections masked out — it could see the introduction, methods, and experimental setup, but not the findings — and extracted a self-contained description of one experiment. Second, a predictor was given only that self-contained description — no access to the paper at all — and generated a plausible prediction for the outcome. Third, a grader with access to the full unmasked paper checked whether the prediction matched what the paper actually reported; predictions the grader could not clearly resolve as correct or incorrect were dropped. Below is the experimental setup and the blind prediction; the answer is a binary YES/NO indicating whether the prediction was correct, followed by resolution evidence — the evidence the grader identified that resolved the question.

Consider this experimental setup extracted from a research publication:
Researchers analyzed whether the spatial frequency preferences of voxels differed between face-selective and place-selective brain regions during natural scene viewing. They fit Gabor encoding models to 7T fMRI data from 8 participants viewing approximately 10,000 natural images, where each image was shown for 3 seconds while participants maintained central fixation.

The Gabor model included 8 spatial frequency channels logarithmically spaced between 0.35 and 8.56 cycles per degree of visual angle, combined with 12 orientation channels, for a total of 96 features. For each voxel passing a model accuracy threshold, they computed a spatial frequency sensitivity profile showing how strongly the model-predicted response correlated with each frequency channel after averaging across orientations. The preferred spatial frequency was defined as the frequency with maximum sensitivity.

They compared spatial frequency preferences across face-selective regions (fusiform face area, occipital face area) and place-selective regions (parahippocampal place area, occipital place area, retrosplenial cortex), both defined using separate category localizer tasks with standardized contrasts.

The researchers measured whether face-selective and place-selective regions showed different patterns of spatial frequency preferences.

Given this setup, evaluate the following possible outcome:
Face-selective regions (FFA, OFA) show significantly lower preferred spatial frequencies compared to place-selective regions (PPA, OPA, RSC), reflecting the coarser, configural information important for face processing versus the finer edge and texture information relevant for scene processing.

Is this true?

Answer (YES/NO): NO